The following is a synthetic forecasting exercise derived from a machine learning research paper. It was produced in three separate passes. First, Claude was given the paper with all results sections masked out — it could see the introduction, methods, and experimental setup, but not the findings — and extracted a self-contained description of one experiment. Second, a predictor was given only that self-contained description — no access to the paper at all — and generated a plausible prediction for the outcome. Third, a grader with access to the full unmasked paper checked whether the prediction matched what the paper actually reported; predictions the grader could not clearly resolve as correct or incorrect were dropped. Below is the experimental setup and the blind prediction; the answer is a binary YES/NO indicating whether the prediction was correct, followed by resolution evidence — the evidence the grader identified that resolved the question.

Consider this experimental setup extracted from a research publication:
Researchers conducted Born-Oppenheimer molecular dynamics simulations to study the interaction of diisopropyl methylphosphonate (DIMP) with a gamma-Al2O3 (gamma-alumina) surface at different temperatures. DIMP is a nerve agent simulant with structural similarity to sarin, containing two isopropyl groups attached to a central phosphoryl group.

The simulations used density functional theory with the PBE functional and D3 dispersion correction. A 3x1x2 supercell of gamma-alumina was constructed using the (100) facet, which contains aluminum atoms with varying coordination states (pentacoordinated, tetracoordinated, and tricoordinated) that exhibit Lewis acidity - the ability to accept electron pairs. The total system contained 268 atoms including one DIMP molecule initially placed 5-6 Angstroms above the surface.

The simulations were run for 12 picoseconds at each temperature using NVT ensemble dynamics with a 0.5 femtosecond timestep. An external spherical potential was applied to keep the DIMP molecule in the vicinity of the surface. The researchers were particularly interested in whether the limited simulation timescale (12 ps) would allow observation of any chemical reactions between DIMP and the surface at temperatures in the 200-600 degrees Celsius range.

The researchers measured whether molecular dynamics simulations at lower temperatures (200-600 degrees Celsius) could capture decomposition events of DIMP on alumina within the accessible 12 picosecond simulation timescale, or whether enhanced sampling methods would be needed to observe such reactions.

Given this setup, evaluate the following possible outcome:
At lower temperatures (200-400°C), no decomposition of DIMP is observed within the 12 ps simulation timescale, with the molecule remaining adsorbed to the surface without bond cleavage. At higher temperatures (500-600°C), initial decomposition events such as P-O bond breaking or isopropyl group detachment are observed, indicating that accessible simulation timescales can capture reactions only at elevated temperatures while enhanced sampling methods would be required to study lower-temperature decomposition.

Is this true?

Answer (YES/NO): NO